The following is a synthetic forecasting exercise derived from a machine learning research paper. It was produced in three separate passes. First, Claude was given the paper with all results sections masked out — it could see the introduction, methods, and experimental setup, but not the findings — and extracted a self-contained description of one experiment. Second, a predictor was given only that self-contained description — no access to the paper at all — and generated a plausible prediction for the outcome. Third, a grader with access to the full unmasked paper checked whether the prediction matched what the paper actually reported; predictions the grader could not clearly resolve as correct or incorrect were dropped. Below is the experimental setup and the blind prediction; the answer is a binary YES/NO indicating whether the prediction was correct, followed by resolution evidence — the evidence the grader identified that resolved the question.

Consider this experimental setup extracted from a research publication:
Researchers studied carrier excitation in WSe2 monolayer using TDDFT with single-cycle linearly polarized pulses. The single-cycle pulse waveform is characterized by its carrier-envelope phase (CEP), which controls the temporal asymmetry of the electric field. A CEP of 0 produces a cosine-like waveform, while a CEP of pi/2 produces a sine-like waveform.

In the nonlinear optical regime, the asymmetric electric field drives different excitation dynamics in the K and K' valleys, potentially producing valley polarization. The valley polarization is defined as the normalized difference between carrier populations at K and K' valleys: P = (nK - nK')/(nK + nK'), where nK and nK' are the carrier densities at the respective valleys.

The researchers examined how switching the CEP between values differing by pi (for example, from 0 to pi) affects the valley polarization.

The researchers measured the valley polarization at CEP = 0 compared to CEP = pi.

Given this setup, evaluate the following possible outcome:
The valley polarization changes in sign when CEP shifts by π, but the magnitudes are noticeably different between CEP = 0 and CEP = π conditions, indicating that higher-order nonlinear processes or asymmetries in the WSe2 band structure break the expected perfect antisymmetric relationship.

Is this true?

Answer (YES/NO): NO